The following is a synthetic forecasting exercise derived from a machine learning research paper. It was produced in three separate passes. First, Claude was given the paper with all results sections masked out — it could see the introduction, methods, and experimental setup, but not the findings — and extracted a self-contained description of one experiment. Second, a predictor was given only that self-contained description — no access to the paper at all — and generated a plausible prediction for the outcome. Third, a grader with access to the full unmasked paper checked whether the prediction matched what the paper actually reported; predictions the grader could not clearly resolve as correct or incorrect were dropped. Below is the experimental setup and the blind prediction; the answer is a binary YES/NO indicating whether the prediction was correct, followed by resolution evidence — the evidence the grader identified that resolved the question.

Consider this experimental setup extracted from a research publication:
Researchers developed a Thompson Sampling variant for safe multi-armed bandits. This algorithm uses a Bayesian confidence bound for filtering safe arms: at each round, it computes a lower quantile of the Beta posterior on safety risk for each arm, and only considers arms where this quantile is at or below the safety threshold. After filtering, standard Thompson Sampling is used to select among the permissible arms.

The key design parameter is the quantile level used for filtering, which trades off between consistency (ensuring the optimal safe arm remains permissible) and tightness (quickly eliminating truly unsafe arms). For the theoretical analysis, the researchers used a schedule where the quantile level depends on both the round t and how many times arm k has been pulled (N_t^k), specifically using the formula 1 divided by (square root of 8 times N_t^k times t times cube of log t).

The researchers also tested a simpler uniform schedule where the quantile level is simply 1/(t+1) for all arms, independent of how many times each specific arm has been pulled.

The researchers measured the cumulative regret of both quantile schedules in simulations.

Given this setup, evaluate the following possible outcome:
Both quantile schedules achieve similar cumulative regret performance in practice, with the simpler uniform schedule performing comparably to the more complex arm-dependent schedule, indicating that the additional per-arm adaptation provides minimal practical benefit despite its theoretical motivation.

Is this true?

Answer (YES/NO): NO